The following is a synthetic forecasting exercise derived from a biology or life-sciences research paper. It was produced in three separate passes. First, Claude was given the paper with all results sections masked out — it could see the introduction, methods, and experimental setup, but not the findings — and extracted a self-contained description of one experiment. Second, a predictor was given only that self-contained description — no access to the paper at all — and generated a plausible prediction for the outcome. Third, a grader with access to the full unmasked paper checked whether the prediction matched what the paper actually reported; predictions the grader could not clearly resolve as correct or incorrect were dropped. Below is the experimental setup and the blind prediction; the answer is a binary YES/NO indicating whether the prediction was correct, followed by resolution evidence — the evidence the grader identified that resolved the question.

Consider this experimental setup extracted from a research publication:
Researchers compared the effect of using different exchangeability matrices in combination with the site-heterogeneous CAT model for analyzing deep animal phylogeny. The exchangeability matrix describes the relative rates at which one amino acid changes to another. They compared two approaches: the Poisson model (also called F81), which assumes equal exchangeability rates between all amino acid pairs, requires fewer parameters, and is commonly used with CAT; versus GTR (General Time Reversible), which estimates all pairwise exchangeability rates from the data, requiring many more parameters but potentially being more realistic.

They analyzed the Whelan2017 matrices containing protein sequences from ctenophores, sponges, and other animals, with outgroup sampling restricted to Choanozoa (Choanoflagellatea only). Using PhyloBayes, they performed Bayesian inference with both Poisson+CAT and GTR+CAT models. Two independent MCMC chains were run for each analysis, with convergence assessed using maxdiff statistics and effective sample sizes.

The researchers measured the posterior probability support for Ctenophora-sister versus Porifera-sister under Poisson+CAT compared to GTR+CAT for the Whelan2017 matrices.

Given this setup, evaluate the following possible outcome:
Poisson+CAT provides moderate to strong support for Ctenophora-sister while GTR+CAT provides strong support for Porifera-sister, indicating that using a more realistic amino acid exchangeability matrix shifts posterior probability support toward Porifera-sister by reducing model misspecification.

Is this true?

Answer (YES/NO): NO